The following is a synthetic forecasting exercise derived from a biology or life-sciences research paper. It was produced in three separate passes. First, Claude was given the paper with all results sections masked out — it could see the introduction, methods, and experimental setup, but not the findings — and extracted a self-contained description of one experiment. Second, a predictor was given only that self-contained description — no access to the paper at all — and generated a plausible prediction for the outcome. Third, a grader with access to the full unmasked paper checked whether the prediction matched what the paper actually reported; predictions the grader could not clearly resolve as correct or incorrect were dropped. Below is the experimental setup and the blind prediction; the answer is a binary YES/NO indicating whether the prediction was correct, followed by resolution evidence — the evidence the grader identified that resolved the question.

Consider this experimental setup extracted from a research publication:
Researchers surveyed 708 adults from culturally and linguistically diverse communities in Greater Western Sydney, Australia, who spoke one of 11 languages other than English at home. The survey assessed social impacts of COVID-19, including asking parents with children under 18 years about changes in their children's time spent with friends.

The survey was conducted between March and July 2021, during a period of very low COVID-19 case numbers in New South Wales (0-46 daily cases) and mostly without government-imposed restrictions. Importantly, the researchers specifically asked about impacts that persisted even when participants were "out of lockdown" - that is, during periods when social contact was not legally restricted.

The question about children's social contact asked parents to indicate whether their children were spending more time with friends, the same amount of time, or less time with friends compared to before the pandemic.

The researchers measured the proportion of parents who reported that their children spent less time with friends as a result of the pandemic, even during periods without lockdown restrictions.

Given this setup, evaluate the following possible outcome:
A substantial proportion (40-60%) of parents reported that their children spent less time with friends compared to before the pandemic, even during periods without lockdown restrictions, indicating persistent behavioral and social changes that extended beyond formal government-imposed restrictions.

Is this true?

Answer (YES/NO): NO